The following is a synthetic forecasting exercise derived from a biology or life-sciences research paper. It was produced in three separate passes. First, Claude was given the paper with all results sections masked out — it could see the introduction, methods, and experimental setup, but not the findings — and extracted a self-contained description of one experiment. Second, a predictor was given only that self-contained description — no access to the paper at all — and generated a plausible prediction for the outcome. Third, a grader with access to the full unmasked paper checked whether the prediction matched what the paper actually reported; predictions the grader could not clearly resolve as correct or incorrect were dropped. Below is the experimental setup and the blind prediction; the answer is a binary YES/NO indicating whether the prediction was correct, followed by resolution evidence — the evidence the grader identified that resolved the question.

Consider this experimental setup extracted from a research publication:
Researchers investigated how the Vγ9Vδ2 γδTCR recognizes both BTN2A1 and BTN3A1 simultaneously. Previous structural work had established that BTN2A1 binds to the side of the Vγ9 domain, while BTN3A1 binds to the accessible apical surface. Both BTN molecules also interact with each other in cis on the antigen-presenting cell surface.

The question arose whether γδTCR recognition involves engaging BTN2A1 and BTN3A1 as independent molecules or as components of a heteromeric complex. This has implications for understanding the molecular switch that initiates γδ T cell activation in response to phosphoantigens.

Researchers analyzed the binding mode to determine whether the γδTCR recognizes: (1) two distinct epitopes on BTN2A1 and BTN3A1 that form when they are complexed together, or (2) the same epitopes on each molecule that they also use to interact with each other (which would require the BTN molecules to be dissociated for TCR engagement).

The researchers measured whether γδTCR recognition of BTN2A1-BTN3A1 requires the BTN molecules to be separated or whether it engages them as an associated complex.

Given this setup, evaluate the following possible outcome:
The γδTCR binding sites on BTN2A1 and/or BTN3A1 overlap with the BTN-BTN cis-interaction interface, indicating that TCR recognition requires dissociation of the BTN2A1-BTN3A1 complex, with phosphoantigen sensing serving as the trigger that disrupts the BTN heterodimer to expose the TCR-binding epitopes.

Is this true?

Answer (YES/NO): YES